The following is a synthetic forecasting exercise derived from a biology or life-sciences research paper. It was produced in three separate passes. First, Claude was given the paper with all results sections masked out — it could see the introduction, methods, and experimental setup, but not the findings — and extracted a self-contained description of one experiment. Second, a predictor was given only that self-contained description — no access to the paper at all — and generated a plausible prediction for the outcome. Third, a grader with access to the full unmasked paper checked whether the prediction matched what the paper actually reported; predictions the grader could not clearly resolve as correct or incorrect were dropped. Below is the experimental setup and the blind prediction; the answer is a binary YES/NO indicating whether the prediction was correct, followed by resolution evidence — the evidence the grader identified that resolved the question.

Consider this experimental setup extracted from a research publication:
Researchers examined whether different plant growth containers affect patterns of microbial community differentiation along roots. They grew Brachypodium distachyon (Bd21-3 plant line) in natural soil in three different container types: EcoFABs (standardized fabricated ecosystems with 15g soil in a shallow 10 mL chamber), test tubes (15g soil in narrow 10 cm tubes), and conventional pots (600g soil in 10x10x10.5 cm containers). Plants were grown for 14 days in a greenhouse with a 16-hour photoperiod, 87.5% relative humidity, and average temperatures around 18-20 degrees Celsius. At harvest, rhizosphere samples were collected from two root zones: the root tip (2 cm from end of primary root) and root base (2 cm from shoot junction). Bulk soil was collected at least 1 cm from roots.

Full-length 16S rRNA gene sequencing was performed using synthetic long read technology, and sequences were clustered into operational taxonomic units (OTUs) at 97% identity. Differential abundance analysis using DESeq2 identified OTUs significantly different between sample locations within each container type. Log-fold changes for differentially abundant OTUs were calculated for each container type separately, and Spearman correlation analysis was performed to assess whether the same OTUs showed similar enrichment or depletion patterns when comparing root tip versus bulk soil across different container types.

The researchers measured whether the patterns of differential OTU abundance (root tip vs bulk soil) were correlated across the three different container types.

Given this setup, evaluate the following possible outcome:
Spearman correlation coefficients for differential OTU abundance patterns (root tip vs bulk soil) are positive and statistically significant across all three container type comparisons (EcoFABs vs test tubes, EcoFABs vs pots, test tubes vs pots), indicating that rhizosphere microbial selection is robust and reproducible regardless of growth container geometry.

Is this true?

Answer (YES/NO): YES